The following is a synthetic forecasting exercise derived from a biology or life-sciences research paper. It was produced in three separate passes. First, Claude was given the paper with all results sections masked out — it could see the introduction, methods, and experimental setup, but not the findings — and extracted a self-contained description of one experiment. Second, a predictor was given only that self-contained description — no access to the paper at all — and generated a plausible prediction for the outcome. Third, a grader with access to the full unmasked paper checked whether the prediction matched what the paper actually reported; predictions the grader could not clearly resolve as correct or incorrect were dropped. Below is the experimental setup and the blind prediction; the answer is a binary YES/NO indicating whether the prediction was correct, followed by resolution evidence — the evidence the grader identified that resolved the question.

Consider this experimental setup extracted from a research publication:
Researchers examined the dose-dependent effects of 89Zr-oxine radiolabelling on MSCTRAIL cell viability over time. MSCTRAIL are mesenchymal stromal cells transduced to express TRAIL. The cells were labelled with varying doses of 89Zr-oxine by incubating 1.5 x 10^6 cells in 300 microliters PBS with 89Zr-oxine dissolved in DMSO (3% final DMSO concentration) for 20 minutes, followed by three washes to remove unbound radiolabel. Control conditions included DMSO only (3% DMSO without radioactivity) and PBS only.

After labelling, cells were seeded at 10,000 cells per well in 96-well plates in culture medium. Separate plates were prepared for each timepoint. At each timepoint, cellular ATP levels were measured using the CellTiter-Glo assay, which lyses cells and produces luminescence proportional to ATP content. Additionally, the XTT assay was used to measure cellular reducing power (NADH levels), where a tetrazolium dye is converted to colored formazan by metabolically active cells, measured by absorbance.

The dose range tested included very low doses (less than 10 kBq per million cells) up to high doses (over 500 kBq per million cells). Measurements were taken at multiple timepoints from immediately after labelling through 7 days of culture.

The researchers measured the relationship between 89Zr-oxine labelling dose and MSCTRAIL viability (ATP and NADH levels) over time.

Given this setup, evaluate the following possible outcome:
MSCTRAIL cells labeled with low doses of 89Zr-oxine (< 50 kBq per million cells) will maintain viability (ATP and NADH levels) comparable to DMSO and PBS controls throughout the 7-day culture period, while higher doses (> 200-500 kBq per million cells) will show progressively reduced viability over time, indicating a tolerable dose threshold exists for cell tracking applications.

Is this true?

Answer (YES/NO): NO